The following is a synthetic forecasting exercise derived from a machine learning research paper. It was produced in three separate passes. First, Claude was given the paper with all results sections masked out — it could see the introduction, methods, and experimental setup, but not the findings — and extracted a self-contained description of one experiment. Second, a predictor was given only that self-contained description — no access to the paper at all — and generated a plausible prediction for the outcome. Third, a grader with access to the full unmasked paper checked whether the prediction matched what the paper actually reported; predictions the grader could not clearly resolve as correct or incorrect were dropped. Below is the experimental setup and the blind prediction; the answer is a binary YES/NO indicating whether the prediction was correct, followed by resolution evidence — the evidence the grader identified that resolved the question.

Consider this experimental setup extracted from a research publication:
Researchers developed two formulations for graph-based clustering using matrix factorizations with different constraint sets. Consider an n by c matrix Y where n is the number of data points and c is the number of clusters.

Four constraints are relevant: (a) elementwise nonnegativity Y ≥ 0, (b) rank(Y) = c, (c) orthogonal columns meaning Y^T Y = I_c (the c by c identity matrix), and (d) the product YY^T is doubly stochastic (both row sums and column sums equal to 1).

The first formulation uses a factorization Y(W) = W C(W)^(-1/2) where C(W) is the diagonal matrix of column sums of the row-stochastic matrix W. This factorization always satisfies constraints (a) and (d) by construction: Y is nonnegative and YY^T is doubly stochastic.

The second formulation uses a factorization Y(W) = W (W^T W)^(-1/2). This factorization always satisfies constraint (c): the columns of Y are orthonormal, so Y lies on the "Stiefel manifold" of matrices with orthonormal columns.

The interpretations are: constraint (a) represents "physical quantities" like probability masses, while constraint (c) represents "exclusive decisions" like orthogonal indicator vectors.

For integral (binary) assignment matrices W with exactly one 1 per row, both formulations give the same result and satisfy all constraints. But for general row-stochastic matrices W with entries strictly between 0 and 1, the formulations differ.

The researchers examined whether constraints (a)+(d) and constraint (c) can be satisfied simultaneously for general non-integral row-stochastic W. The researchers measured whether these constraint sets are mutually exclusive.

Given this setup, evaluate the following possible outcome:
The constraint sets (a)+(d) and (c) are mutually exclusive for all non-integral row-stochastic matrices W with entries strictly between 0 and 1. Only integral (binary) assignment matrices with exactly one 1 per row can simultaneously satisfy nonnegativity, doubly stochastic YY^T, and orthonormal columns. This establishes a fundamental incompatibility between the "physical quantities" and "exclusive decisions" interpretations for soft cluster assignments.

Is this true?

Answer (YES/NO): YES